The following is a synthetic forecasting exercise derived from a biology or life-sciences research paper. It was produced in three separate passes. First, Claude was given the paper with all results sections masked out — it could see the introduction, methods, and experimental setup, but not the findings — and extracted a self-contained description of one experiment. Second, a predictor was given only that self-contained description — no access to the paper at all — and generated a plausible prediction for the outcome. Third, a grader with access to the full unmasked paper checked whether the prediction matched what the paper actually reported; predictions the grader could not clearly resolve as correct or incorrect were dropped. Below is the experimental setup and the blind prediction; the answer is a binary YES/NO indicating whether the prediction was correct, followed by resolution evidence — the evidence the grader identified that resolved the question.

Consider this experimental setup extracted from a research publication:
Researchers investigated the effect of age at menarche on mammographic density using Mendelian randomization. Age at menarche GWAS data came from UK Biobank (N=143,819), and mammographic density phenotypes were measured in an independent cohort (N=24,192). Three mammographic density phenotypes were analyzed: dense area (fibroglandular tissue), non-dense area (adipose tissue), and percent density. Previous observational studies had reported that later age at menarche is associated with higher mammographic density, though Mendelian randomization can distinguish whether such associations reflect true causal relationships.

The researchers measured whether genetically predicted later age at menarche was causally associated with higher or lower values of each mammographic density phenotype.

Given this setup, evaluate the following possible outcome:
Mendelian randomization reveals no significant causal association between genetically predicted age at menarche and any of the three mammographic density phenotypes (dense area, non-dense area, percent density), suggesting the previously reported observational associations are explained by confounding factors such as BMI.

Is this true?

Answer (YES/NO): NO